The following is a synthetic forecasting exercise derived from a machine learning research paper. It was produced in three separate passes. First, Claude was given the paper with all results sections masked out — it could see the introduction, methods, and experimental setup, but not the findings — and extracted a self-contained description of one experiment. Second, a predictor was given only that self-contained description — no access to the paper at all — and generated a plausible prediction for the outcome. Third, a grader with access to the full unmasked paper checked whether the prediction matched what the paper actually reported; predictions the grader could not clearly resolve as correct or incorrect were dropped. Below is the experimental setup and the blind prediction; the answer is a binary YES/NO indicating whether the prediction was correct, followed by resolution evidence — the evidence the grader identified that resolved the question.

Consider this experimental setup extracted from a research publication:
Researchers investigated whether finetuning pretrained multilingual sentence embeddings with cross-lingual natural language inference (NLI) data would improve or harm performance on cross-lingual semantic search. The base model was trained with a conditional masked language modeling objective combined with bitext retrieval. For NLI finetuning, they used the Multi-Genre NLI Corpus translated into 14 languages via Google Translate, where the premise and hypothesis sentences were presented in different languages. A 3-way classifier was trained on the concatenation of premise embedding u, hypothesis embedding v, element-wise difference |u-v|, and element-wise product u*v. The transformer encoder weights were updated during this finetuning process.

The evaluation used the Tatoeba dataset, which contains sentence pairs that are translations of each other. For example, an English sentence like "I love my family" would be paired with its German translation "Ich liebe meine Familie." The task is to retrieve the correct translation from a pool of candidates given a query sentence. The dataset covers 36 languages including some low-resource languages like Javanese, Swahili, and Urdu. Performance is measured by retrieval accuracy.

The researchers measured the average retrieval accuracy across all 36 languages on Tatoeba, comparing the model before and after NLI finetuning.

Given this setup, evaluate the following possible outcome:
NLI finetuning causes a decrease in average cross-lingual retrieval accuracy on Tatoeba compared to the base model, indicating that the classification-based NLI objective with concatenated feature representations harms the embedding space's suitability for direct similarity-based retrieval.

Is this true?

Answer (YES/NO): YES